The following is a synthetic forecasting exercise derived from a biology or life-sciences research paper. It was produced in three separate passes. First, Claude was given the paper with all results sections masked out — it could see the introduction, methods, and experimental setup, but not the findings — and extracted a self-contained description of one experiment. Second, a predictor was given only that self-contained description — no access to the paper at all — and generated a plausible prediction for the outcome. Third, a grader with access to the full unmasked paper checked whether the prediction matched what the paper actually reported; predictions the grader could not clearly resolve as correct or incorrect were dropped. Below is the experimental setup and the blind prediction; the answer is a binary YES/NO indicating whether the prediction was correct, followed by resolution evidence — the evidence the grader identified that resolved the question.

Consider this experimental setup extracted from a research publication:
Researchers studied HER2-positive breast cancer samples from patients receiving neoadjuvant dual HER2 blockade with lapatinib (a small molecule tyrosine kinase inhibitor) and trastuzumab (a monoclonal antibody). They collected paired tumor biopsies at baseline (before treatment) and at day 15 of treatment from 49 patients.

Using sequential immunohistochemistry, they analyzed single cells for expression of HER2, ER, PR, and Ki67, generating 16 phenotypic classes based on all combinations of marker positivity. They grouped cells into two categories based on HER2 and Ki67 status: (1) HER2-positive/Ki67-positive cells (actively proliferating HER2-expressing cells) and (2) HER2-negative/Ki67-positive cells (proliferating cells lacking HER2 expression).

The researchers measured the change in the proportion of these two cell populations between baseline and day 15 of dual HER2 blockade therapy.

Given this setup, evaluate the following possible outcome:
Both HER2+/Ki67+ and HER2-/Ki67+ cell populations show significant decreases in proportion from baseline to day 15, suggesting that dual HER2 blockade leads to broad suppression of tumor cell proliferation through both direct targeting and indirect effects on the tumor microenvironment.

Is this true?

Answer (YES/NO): NO